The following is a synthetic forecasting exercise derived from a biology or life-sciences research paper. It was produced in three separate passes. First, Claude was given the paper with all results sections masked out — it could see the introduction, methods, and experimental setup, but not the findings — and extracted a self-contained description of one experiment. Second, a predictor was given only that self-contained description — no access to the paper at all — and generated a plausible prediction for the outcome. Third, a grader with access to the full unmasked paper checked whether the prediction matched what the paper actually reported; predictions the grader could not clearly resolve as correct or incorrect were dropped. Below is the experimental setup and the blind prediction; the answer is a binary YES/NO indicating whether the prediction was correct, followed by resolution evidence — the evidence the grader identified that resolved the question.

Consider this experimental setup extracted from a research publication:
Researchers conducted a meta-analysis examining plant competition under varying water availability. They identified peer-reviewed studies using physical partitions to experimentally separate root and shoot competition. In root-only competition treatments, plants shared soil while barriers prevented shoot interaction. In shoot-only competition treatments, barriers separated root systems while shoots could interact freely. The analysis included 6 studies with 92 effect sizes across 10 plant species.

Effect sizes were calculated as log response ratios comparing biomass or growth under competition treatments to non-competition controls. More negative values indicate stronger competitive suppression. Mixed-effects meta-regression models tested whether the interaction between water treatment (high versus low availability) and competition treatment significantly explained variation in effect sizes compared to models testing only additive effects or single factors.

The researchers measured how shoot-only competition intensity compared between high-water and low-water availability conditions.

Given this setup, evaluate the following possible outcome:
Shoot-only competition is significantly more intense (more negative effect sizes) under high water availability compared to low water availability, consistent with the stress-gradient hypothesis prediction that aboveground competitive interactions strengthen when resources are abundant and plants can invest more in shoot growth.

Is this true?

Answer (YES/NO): YES